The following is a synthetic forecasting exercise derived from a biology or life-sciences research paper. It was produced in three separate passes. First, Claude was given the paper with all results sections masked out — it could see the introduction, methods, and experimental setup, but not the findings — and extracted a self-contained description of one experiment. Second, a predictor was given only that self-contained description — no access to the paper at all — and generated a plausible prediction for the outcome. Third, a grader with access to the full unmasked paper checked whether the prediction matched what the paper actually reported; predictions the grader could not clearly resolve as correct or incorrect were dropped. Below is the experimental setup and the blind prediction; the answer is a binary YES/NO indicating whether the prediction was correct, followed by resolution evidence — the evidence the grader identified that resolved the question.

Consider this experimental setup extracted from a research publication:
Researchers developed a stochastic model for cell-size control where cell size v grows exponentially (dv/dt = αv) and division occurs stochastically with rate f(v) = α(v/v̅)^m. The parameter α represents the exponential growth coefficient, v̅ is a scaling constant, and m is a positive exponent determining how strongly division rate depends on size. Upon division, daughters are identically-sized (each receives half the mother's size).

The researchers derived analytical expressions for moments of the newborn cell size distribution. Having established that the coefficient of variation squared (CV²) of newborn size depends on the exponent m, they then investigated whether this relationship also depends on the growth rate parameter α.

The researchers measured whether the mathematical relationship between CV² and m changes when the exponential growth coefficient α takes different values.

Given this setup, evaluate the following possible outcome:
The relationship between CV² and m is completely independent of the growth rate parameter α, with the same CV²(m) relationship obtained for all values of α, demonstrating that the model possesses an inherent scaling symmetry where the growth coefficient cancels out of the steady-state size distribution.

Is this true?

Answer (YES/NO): YES